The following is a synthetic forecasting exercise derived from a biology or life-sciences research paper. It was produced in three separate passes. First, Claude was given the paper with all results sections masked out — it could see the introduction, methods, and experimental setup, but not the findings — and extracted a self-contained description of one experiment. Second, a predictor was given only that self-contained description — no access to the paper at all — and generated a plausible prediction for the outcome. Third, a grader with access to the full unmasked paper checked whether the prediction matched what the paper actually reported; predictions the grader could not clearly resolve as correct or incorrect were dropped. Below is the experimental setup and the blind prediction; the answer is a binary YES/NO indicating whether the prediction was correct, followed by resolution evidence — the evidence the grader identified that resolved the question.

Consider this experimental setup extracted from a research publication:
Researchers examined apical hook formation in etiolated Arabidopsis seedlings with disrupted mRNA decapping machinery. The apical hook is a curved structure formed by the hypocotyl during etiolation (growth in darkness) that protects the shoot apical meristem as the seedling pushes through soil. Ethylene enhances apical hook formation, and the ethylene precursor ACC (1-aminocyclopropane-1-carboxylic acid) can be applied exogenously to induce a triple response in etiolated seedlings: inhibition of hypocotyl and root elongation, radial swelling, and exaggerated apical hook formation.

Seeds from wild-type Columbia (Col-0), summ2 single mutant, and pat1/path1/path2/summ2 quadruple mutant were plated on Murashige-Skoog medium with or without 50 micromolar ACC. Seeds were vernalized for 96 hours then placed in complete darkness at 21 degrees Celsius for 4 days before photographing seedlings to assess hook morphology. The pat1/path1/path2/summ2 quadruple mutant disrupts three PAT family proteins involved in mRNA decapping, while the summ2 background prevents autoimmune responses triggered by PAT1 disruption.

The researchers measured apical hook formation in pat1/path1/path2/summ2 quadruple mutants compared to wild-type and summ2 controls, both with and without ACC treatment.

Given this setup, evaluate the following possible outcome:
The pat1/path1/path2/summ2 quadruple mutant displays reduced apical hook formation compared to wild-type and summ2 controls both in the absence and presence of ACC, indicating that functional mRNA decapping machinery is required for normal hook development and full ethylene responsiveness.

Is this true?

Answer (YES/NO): YES